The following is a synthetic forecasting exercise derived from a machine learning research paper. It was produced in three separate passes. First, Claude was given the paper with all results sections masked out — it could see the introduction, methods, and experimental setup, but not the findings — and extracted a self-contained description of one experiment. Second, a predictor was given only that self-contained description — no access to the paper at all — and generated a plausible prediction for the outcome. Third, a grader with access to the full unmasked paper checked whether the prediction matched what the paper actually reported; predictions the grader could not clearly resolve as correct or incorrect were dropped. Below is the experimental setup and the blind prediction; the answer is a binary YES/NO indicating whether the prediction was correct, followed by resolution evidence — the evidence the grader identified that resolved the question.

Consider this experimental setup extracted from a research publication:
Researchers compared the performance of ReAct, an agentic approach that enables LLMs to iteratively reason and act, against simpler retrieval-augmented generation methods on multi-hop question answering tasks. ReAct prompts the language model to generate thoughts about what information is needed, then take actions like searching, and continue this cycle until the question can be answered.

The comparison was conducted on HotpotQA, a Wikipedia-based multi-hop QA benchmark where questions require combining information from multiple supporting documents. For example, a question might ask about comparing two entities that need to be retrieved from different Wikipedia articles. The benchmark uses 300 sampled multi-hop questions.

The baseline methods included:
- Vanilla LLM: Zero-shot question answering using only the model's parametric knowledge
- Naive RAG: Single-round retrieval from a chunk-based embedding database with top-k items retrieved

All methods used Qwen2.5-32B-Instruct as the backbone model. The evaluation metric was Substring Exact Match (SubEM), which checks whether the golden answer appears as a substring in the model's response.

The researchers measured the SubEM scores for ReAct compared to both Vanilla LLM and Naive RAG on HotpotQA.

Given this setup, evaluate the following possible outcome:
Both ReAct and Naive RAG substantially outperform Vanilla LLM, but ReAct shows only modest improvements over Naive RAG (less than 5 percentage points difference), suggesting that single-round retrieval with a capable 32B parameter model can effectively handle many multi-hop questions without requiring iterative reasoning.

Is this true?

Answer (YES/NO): NO